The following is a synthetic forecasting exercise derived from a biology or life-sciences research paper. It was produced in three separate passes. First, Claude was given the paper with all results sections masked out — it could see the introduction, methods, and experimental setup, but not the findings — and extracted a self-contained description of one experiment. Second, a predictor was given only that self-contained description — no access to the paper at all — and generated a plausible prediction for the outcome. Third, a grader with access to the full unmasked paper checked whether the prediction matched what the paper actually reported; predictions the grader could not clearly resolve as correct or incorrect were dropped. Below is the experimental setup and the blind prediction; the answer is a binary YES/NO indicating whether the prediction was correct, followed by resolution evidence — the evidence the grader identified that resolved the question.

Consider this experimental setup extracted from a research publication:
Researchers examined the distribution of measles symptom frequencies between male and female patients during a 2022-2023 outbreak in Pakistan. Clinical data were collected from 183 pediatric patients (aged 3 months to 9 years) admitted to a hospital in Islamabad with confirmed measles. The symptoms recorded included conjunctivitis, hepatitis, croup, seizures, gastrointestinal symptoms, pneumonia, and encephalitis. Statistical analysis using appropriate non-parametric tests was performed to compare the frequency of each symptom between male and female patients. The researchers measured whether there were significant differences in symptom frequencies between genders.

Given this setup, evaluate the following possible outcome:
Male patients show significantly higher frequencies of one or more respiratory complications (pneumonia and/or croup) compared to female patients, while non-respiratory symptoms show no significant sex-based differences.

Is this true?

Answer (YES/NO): NO